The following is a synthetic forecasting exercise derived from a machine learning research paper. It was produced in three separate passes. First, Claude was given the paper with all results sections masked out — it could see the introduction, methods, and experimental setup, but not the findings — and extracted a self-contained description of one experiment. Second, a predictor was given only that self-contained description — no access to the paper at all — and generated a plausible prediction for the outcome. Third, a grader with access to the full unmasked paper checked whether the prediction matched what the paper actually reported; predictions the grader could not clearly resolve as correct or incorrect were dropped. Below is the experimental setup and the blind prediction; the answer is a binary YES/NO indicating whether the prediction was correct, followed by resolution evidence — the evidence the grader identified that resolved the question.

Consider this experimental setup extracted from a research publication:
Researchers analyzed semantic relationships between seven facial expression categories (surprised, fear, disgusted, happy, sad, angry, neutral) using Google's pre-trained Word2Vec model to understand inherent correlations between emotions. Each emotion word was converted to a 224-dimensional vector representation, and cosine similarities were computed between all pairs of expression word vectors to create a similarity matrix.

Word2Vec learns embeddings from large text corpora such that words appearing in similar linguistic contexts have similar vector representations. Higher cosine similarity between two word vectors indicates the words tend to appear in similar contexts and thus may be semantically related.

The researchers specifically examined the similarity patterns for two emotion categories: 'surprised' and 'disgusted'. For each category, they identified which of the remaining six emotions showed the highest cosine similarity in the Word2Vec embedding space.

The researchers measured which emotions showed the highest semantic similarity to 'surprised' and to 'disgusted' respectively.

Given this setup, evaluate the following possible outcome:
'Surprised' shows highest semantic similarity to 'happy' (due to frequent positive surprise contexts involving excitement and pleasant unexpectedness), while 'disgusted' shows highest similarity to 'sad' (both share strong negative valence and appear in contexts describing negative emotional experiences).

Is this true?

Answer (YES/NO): NO